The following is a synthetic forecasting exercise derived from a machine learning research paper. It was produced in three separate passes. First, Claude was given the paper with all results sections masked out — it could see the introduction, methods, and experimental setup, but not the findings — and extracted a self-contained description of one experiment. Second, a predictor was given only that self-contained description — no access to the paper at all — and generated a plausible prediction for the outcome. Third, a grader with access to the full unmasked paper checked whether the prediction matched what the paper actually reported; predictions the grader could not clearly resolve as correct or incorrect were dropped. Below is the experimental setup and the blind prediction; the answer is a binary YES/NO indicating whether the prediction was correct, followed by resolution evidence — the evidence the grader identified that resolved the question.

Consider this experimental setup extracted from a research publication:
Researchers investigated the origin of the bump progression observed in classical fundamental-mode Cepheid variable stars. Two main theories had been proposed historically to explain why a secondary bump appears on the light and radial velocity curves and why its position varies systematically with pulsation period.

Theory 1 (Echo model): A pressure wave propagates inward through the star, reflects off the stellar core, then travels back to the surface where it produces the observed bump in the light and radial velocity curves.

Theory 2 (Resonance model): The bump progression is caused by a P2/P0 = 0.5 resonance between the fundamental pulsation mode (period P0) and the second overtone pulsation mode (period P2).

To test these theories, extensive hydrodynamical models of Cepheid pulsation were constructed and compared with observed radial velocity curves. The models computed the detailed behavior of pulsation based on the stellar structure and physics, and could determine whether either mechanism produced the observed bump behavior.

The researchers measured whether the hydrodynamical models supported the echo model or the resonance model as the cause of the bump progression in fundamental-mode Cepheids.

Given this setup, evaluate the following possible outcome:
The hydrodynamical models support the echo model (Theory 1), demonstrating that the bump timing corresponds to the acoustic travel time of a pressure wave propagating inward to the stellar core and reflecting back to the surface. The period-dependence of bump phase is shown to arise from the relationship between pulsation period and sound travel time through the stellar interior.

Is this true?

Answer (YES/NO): NO